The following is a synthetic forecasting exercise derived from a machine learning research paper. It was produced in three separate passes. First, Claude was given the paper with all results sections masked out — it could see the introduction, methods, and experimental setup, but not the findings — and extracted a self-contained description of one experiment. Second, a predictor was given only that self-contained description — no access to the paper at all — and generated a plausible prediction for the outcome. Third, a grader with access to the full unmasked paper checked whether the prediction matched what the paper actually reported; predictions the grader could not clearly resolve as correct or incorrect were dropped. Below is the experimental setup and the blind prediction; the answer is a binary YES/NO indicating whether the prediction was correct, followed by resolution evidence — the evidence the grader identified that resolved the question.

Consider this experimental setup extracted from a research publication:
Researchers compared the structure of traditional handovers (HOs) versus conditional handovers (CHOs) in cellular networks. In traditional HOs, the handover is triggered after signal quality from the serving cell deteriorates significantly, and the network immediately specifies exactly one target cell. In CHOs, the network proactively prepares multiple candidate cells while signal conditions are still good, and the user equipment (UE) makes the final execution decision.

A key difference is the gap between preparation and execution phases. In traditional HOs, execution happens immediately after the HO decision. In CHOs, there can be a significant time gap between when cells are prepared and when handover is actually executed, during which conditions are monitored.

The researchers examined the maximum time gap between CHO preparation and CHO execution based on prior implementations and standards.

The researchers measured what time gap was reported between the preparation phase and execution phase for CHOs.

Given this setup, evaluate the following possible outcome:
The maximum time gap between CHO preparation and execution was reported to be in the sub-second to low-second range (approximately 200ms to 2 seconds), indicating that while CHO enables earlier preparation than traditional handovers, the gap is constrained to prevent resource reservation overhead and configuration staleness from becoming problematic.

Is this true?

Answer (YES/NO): NO